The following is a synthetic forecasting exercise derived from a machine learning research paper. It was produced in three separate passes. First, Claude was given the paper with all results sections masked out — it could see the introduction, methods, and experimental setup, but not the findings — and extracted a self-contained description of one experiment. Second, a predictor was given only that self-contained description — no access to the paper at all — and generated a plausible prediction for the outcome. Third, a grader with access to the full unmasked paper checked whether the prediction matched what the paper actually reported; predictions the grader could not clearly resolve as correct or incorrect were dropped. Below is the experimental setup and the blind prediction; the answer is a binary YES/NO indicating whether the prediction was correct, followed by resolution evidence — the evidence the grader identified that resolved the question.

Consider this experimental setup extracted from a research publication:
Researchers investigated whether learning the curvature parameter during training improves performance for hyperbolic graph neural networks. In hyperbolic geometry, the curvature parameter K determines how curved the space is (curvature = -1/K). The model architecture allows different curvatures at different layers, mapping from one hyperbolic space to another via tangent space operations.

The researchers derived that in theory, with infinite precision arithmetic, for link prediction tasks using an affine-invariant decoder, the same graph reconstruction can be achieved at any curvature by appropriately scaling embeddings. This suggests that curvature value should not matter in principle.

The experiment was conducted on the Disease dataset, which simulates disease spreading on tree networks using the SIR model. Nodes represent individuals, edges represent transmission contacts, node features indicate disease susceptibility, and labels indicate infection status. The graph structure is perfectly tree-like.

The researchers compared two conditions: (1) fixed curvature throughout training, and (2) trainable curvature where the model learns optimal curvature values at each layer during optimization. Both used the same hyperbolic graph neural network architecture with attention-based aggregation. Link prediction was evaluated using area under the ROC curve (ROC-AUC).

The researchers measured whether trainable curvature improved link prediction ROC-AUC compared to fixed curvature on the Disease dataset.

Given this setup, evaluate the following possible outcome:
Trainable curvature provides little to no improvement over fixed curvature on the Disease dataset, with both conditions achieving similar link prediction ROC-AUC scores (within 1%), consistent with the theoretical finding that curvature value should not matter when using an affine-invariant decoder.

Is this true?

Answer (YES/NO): NO